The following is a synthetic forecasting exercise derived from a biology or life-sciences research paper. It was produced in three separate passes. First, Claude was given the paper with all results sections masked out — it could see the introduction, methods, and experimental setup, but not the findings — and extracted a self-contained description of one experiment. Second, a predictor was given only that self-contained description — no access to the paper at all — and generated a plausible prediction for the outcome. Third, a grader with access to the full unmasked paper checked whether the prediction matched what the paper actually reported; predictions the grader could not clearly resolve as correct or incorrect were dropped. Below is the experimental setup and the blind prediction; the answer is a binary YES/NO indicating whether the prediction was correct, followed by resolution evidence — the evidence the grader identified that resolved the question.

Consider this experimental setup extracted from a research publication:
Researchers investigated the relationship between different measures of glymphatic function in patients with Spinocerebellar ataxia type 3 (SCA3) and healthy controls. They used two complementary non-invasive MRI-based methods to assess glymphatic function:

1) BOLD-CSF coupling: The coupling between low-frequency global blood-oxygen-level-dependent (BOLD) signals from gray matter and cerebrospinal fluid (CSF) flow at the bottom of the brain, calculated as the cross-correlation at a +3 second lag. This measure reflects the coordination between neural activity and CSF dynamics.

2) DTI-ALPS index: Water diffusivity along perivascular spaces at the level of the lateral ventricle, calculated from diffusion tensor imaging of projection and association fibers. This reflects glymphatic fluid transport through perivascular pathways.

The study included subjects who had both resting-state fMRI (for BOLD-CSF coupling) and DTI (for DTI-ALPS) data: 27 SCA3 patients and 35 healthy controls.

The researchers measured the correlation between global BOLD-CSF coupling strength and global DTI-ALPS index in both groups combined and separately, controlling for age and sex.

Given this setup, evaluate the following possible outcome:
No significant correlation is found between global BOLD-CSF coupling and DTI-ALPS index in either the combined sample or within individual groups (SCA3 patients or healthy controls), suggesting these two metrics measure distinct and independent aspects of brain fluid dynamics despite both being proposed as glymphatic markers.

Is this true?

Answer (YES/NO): NO